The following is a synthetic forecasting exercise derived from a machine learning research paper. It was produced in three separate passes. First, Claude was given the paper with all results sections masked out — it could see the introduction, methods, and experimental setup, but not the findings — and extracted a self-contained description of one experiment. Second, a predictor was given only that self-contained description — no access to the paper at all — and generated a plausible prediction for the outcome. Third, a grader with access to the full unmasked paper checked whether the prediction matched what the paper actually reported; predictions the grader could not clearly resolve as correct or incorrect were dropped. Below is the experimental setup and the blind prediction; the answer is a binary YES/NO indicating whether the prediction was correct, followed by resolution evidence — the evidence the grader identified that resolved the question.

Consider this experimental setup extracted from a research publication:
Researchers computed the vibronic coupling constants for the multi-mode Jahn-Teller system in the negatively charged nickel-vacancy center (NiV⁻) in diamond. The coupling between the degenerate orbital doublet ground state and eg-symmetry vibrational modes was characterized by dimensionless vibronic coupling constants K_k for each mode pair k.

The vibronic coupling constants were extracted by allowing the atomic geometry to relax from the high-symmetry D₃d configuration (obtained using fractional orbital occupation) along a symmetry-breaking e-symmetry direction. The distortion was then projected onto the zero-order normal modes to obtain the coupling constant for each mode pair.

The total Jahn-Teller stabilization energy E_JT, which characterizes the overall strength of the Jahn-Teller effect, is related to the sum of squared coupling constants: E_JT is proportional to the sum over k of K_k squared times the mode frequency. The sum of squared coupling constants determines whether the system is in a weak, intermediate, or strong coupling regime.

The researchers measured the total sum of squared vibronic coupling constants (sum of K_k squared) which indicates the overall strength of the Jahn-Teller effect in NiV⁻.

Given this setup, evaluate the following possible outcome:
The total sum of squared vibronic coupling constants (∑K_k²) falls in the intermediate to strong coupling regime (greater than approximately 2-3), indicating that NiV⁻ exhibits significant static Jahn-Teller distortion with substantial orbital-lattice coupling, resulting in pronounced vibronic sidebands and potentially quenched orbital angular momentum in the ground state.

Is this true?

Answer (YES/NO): NO